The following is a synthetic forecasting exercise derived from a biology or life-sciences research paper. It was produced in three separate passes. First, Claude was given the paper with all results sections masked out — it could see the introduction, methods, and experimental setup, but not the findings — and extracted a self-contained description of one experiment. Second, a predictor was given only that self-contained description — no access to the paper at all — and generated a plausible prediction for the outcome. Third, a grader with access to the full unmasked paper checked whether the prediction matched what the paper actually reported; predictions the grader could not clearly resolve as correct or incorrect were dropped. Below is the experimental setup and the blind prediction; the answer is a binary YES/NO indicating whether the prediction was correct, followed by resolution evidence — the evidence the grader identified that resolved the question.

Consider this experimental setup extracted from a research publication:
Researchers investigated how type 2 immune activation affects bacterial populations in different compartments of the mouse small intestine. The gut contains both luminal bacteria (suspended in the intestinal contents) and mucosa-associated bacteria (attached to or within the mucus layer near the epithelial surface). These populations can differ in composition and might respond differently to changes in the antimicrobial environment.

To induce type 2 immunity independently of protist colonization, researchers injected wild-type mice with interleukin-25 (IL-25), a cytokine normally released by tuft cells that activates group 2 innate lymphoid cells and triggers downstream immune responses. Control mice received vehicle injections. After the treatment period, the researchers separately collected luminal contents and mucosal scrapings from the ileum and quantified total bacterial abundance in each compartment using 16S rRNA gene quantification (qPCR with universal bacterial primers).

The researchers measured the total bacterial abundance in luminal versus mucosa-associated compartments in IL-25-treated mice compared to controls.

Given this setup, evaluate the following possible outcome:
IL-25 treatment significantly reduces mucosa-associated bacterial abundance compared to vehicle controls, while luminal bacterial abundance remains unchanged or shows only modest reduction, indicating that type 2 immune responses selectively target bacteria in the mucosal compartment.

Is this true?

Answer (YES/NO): YES